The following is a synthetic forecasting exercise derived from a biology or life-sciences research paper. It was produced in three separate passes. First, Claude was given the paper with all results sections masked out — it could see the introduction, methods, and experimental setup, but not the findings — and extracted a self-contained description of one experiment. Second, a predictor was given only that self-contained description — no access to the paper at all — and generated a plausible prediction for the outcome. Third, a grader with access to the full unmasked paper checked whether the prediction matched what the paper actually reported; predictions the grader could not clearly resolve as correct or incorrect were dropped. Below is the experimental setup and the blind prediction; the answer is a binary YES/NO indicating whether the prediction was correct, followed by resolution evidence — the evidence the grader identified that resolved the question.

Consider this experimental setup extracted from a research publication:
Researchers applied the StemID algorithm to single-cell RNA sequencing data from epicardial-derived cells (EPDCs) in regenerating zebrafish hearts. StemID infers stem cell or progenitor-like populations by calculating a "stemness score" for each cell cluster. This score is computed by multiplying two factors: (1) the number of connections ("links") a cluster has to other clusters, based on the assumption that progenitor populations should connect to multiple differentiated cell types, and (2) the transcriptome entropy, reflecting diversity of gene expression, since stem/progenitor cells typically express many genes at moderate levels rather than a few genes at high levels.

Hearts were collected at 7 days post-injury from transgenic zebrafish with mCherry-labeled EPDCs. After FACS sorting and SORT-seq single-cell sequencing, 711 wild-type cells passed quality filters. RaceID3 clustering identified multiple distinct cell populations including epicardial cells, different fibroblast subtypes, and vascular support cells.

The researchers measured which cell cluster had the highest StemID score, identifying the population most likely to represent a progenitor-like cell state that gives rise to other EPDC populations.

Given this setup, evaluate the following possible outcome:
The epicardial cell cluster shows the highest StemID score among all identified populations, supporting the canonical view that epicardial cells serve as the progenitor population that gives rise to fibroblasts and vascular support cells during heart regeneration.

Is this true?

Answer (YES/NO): NO